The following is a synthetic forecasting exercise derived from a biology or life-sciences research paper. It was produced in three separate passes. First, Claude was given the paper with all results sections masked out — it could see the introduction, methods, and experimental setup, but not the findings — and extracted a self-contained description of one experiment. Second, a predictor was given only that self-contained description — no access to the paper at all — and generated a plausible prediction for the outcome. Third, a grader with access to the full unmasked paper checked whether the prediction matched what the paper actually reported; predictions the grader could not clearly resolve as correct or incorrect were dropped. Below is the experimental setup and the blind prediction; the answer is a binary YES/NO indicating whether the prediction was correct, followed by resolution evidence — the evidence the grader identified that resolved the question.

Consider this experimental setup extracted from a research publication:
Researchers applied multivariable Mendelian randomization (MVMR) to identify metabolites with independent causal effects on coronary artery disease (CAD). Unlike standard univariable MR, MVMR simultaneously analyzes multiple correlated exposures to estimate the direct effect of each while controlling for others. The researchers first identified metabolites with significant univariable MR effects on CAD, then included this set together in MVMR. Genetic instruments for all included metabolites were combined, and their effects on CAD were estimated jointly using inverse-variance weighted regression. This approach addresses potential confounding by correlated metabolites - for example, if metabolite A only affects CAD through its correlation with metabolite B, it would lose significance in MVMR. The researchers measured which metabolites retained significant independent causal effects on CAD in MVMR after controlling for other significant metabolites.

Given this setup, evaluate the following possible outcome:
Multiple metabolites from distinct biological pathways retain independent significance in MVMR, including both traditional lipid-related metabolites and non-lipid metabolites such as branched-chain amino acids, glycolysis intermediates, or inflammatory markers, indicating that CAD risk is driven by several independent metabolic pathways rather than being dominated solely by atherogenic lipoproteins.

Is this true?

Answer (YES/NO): NO